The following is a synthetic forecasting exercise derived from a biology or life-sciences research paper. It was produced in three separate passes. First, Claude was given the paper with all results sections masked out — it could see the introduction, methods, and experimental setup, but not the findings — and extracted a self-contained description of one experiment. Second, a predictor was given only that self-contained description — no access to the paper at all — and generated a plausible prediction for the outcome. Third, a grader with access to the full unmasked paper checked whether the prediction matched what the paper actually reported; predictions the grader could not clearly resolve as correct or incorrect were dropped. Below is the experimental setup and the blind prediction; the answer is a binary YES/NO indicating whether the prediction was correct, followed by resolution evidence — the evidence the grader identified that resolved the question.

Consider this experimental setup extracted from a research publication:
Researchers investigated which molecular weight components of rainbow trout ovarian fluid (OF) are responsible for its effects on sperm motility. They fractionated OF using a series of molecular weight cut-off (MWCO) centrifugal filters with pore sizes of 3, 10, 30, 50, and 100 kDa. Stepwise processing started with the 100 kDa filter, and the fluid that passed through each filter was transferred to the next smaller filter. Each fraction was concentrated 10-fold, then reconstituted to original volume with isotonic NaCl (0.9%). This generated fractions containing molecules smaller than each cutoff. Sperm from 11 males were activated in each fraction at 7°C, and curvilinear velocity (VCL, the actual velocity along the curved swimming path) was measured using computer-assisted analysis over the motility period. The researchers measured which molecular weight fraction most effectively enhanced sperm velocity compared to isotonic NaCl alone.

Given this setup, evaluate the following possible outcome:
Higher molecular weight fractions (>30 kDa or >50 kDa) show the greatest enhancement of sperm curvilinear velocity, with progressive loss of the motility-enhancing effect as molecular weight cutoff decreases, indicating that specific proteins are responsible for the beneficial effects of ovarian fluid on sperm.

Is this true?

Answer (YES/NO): NO